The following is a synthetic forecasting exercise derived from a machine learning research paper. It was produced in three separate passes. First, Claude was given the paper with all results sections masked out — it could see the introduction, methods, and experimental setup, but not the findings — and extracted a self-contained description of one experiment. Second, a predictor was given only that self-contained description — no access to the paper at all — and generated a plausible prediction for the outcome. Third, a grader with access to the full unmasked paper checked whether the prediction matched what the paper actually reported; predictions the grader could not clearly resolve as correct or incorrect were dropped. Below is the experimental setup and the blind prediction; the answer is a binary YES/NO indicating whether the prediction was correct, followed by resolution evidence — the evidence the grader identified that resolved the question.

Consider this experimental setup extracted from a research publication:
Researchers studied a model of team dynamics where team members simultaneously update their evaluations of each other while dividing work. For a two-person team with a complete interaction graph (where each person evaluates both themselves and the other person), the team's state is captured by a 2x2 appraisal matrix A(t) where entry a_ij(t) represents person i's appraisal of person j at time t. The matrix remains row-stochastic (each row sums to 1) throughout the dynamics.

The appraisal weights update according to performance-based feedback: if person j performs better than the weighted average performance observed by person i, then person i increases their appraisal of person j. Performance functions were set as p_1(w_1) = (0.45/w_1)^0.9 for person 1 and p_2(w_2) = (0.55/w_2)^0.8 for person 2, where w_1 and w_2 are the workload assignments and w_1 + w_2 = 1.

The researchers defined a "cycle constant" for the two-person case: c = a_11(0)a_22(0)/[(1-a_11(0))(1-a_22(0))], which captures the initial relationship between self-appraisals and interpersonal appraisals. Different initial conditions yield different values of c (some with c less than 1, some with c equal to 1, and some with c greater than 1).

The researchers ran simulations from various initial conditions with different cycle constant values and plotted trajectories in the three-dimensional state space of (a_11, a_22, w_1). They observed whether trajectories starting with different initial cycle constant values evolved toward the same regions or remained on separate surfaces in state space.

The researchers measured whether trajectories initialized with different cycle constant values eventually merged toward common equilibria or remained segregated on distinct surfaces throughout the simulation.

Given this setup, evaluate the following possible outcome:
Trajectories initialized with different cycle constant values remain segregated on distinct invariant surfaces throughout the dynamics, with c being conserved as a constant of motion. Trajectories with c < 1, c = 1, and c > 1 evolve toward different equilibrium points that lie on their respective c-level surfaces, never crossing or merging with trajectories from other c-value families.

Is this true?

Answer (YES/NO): YES